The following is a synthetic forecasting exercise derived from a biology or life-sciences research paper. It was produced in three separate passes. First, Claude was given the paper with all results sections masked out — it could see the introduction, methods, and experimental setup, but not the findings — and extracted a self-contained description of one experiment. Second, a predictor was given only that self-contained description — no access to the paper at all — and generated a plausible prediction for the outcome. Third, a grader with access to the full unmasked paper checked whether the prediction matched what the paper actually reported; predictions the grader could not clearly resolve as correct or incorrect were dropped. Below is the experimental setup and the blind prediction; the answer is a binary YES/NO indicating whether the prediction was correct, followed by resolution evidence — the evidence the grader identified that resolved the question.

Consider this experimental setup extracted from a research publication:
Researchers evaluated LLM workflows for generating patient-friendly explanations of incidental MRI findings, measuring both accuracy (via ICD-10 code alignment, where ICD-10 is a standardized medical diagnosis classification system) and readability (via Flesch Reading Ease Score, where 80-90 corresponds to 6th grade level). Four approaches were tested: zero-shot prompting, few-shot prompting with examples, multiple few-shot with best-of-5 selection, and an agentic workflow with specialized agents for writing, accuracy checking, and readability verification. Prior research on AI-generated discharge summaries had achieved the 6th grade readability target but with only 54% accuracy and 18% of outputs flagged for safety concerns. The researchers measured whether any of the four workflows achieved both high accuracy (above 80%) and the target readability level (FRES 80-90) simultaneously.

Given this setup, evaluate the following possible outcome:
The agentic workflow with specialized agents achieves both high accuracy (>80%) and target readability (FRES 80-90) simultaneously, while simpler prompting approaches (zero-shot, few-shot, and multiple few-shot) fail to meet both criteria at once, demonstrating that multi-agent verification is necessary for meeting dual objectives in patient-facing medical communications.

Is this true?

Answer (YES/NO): YES